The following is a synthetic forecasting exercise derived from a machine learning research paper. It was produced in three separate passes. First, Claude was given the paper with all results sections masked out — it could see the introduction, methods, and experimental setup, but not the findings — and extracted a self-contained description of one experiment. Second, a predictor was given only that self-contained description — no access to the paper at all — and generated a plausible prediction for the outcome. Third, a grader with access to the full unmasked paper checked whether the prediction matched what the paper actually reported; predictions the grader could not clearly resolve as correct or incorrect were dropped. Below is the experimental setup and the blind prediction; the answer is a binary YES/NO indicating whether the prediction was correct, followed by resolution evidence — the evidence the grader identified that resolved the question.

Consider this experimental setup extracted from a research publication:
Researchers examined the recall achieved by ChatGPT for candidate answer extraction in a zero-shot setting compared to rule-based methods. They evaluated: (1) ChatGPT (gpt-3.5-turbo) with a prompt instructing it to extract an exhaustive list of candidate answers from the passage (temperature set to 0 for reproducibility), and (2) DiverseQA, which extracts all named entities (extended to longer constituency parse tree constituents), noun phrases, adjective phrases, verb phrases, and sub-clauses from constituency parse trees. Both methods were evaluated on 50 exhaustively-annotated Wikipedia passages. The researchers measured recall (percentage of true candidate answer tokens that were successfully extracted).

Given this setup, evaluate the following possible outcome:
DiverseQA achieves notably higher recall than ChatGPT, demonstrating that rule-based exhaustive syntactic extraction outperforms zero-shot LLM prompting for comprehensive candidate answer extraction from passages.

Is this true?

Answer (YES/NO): YES